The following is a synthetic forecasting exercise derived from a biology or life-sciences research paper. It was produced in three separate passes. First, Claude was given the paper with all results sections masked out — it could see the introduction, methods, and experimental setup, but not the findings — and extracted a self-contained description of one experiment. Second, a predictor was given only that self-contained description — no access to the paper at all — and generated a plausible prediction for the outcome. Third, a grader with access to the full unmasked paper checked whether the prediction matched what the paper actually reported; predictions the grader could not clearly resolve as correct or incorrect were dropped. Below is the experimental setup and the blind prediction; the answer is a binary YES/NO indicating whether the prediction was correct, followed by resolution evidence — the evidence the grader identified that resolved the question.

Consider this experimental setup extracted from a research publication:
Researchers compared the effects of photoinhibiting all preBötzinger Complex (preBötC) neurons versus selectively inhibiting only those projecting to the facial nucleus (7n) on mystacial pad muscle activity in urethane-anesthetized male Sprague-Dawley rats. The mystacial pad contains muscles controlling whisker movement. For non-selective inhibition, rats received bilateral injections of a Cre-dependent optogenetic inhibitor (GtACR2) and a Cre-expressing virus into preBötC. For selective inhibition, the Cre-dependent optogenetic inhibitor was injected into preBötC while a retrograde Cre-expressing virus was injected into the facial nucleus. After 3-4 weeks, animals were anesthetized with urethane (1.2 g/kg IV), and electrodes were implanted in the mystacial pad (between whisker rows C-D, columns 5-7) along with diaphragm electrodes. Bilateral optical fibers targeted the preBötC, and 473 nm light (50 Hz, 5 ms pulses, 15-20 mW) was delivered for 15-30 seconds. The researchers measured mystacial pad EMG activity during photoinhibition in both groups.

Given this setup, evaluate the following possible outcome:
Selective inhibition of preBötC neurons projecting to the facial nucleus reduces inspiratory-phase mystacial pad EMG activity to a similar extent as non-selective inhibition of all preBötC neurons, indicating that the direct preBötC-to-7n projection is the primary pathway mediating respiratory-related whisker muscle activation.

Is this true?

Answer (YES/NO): NO